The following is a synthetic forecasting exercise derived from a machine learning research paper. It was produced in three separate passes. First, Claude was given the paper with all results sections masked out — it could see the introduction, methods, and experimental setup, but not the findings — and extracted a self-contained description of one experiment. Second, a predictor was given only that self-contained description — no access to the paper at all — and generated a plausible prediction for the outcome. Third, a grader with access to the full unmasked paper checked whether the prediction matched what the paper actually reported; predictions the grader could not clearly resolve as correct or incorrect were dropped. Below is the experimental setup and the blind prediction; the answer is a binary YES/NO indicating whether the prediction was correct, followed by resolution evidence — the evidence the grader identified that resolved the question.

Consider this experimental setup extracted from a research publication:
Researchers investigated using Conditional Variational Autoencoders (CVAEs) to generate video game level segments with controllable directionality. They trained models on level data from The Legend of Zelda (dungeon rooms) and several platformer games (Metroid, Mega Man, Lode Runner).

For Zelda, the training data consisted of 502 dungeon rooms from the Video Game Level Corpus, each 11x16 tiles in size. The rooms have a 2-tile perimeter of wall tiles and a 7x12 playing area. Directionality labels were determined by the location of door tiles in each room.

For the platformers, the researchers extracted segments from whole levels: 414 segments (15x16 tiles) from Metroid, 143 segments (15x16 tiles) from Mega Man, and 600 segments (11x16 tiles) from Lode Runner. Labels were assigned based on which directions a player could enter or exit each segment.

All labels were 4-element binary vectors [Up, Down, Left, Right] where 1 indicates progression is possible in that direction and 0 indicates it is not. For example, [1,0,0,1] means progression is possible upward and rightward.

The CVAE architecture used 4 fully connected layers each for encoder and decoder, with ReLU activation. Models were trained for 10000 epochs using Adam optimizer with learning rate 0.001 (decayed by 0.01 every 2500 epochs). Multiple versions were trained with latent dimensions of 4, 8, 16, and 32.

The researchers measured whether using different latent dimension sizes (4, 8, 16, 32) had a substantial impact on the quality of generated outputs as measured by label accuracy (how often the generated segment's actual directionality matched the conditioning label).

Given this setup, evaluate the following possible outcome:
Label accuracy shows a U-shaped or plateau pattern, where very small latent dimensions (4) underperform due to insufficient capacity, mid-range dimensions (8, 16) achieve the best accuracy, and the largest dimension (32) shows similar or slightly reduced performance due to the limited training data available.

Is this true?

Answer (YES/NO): NO